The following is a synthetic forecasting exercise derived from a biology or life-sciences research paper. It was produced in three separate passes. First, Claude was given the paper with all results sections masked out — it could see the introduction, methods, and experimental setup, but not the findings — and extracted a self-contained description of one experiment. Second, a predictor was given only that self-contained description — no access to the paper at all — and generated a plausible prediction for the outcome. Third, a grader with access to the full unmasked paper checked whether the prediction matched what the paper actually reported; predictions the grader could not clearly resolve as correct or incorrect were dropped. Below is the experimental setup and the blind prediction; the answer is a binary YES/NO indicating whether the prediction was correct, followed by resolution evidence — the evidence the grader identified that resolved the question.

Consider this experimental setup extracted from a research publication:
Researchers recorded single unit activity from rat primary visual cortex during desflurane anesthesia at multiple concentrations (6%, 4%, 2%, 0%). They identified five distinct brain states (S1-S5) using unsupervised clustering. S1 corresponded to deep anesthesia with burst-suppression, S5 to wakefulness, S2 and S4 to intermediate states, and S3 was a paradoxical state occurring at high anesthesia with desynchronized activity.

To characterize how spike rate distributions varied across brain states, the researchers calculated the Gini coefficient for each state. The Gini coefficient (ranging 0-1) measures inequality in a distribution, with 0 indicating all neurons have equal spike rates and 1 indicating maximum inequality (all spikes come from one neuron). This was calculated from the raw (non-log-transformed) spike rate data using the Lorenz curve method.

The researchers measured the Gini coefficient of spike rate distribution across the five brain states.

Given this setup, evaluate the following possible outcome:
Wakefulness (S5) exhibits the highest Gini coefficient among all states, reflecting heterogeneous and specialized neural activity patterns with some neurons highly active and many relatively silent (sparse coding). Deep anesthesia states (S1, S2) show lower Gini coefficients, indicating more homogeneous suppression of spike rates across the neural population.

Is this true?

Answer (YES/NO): NO